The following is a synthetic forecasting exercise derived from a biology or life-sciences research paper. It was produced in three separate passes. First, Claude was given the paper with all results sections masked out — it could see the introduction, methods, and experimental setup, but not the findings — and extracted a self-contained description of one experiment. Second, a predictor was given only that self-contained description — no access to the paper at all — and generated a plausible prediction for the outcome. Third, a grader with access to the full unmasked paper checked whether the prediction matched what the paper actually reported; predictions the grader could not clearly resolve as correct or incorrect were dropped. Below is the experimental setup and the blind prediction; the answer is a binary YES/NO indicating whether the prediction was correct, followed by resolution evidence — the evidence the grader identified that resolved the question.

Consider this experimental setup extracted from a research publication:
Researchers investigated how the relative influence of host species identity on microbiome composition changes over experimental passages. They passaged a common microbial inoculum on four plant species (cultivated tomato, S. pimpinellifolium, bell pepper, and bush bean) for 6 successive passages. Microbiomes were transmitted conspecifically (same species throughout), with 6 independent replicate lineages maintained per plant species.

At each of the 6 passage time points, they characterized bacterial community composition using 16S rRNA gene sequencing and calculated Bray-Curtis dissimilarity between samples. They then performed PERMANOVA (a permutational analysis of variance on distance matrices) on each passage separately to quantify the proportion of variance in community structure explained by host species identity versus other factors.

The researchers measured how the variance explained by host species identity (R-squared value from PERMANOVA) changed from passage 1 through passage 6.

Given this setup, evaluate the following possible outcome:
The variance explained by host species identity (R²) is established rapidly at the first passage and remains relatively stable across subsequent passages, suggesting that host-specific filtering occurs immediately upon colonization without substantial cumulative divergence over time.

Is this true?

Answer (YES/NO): YES